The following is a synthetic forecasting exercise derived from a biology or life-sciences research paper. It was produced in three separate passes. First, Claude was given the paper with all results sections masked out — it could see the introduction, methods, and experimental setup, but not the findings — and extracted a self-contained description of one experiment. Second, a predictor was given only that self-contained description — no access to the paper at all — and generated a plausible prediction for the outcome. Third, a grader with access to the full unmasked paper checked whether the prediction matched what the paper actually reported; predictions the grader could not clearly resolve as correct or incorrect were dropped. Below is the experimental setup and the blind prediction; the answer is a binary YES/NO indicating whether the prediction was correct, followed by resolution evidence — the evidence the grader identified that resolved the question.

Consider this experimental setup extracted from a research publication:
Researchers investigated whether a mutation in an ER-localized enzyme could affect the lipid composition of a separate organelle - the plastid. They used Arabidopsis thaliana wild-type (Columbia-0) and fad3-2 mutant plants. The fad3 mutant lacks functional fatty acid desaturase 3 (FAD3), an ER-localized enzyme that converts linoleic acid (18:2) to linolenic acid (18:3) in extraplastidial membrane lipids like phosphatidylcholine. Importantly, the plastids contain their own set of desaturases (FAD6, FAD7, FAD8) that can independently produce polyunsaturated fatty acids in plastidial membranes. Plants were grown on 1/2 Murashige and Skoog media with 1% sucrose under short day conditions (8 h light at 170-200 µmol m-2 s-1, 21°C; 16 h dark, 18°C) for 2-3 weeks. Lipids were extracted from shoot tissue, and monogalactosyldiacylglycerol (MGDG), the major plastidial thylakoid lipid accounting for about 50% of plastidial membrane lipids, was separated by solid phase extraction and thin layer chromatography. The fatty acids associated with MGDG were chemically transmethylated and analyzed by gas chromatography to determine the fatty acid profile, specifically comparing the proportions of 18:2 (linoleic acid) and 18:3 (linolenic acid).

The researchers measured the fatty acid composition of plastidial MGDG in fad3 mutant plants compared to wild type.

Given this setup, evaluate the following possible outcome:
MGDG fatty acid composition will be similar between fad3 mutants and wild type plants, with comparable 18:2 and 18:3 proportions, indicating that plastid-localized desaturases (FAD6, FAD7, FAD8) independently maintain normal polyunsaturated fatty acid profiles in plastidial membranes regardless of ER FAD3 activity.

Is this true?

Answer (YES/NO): NO